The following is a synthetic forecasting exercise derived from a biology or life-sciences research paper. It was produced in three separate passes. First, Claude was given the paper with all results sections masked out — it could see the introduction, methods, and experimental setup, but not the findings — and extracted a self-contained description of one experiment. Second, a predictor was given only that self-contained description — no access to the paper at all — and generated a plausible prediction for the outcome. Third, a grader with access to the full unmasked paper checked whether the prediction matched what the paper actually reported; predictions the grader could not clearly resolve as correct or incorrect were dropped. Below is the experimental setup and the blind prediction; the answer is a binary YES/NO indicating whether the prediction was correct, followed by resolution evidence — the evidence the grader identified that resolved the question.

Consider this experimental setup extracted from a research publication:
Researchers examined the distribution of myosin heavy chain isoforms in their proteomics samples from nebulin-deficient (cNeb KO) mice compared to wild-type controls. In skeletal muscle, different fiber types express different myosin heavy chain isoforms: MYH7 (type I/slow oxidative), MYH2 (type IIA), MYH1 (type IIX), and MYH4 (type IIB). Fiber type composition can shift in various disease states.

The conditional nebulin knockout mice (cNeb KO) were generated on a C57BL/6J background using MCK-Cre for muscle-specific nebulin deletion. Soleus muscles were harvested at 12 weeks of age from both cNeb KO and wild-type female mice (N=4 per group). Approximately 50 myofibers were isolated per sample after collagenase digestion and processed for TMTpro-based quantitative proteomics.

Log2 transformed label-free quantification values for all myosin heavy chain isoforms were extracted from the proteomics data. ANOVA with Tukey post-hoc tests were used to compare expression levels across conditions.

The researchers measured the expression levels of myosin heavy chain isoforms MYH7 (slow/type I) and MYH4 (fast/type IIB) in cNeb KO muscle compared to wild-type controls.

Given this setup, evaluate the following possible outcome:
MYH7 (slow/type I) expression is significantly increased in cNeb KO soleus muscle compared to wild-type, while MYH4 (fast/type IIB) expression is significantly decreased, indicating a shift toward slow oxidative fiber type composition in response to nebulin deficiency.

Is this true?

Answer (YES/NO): NO